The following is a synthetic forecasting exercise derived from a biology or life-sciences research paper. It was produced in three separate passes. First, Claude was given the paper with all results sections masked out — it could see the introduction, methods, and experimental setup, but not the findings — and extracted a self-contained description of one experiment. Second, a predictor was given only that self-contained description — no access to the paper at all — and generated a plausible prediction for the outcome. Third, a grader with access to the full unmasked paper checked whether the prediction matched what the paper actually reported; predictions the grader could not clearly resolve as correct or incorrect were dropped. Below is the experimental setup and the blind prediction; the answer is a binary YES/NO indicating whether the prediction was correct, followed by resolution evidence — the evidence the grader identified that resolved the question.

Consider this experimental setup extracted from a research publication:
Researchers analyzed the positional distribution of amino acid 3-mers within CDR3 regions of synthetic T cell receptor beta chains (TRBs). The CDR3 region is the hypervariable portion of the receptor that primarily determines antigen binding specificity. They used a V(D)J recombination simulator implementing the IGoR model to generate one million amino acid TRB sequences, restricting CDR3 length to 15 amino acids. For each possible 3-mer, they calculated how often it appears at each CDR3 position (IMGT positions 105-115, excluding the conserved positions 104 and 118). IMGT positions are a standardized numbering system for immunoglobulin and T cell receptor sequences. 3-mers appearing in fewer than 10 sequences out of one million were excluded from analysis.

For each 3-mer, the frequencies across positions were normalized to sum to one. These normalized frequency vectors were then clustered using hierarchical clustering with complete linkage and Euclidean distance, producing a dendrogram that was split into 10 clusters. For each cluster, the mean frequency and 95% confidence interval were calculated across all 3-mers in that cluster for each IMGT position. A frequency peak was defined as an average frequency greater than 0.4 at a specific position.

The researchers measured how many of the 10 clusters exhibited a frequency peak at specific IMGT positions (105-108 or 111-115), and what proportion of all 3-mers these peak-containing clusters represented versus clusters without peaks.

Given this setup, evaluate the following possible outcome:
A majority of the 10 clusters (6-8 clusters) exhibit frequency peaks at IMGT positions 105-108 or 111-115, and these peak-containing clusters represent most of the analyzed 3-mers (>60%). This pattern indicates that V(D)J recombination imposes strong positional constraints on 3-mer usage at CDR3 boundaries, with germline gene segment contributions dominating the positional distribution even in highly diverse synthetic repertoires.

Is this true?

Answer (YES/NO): NO